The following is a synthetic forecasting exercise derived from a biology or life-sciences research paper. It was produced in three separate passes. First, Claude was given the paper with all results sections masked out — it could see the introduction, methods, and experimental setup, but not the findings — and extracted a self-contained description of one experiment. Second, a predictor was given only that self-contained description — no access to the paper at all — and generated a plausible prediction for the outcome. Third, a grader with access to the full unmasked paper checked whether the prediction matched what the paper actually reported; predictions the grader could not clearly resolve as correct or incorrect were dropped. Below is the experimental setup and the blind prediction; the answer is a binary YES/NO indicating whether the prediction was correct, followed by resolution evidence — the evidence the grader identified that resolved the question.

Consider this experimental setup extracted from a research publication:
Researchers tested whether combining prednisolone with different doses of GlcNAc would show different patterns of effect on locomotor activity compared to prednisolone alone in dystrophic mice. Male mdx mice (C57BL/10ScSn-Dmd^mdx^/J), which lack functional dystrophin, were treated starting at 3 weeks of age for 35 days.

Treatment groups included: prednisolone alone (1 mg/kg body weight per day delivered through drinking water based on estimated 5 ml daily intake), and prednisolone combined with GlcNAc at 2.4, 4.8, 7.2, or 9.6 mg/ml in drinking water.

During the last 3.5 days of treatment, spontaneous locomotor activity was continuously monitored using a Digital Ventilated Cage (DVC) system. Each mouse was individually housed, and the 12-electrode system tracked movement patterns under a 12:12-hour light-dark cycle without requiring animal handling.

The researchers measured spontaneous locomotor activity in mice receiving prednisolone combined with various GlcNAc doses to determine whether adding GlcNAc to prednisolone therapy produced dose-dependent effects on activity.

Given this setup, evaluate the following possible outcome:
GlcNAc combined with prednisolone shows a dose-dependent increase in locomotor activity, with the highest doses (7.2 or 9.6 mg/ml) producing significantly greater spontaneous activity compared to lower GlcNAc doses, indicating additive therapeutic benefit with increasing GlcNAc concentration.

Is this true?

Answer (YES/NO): NO